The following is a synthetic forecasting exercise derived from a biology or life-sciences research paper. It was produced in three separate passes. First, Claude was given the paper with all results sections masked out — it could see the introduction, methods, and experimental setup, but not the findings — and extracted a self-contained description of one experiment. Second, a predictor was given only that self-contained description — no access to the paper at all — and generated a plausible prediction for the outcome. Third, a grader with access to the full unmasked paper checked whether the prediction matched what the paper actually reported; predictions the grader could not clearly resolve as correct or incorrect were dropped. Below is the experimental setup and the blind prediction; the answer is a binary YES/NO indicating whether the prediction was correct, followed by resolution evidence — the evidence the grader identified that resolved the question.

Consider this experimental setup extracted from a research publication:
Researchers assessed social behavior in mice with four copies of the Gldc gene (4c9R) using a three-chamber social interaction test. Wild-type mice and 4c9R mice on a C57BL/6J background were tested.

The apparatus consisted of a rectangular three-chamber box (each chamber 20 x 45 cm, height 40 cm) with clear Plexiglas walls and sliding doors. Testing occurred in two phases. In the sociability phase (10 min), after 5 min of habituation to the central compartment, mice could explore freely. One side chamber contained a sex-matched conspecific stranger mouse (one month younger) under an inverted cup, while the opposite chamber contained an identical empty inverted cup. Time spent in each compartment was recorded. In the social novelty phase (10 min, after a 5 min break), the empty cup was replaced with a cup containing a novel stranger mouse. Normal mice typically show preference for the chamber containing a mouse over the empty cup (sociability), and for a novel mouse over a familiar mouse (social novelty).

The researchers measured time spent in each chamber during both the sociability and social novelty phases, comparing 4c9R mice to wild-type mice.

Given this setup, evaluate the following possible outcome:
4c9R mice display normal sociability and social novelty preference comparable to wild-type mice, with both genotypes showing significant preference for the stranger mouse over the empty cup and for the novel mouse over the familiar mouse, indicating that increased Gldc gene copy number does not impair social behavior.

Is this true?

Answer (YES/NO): NO